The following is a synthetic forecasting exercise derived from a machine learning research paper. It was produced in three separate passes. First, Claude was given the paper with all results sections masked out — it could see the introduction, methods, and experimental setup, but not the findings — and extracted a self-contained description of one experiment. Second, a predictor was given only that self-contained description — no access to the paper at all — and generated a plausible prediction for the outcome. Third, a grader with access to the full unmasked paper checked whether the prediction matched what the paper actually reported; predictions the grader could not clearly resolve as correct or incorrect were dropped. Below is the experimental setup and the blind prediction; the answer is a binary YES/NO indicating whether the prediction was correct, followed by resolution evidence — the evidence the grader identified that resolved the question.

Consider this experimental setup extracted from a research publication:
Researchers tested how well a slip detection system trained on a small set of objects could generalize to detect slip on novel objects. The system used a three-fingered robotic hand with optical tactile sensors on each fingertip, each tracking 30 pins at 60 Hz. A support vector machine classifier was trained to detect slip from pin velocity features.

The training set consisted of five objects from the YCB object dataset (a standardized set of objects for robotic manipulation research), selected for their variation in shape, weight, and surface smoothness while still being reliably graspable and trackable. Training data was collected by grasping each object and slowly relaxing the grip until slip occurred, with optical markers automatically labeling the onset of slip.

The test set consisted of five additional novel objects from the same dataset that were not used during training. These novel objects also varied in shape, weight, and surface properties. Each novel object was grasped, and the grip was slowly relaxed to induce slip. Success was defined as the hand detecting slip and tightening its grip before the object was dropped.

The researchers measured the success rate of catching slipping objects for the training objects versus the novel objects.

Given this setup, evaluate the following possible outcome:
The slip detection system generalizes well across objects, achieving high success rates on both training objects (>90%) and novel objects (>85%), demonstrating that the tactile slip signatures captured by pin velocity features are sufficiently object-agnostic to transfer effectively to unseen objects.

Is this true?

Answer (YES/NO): NO